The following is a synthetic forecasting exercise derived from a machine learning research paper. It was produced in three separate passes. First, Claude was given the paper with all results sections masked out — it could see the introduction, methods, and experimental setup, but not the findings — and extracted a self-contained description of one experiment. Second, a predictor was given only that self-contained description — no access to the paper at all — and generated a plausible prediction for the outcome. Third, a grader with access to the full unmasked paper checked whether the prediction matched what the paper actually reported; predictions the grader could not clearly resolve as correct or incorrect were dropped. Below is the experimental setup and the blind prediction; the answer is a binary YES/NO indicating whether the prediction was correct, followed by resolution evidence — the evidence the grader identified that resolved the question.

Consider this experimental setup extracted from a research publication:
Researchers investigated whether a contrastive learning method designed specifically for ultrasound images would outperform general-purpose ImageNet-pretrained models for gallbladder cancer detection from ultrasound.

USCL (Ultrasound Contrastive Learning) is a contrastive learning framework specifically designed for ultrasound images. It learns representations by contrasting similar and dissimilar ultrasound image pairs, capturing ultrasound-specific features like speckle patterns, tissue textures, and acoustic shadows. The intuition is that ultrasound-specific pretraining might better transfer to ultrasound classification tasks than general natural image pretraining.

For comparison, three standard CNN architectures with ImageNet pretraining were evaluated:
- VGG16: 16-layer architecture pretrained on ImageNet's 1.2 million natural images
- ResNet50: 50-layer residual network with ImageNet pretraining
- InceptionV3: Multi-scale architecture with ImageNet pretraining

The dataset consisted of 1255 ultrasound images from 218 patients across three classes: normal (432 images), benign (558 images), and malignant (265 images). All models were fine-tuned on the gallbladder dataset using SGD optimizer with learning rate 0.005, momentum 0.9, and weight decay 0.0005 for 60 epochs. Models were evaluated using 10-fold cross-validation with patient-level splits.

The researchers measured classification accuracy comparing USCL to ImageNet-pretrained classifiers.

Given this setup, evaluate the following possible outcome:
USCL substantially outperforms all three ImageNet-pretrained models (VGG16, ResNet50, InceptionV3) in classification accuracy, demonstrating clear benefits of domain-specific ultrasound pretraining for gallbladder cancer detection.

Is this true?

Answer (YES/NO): NO